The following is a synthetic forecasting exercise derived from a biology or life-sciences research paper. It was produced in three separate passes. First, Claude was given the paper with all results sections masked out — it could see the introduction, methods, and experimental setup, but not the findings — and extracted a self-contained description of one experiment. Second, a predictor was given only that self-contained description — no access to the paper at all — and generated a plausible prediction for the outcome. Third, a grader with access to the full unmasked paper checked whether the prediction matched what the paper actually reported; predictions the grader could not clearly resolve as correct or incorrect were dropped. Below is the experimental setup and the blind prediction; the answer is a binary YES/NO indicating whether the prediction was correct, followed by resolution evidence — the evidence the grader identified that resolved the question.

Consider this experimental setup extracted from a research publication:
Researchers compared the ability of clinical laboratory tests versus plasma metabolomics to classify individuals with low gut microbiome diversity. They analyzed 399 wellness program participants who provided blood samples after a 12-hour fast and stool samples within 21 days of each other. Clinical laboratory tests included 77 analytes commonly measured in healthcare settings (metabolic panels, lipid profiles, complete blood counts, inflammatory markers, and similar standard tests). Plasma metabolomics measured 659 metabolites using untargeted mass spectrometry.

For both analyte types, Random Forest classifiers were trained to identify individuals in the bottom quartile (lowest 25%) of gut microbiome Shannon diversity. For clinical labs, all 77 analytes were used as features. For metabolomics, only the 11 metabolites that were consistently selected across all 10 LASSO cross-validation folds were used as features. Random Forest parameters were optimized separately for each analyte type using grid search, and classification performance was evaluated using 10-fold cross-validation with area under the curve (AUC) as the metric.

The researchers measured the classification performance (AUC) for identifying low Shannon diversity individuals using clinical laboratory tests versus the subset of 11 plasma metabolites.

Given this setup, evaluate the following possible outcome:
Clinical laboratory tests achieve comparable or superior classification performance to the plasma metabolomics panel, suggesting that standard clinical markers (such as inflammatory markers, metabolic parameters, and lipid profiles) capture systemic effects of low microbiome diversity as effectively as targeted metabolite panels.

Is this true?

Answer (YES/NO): NO